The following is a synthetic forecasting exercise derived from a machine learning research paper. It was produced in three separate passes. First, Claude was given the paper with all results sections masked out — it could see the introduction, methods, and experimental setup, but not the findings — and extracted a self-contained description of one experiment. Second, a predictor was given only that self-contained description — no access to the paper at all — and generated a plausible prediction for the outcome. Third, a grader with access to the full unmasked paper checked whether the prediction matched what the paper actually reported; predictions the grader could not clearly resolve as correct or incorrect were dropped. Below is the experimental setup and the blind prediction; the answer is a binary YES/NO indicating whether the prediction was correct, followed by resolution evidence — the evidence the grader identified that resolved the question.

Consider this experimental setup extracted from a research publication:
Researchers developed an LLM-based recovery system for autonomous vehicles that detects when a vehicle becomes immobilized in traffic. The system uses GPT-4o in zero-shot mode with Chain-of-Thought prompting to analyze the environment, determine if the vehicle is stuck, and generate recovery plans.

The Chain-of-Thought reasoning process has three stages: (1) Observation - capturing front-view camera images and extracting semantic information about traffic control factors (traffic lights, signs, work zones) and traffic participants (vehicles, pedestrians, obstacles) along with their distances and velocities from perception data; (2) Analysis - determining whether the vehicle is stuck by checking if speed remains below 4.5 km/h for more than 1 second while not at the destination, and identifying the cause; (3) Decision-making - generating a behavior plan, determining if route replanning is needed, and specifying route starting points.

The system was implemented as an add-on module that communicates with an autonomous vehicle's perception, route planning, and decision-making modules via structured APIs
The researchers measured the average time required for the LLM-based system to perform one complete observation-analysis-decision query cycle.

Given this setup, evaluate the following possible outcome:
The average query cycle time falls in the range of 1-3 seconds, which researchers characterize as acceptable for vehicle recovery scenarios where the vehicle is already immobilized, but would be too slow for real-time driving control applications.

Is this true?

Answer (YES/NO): YES